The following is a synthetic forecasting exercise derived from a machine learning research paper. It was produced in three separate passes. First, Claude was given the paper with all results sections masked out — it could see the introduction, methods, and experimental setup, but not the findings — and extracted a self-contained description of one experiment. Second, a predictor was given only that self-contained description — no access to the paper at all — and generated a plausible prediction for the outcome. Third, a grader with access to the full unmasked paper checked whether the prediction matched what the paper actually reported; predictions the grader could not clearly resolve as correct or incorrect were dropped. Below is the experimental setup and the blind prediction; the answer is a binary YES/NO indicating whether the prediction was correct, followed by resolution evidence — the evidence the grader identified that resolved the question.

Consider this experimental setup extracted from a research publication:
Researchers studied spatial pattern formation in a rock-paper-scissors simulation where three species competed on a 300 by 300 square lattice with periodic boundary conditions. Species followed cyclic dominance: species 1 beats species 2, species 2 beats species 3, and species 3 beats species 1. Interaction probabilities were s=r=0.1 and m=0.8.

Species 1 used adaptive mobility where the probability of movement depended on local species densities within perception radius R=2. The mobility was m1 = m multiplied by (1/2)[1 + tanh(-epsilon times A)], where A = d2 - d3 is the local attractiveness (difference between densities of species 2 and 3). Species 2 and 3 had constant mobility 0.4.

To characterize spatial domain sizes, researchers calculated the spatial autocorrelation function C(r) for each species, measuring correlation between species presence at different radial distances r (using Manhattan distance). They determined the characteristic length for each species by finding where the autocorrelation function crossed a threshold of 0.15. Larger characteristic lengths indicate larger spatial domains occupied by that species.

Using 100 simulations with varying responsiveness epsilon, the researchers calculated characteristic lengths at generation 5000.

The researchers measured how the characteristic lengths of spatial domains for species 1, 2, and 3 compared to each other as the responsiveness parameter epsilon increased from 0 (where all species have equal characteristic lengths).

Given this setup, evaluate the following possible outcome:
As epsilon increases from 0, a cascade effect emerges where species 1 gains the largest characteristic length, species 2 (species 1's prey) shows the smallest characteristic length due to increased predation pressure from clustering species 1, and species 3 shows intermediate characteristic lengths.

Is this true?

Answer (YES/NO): NO